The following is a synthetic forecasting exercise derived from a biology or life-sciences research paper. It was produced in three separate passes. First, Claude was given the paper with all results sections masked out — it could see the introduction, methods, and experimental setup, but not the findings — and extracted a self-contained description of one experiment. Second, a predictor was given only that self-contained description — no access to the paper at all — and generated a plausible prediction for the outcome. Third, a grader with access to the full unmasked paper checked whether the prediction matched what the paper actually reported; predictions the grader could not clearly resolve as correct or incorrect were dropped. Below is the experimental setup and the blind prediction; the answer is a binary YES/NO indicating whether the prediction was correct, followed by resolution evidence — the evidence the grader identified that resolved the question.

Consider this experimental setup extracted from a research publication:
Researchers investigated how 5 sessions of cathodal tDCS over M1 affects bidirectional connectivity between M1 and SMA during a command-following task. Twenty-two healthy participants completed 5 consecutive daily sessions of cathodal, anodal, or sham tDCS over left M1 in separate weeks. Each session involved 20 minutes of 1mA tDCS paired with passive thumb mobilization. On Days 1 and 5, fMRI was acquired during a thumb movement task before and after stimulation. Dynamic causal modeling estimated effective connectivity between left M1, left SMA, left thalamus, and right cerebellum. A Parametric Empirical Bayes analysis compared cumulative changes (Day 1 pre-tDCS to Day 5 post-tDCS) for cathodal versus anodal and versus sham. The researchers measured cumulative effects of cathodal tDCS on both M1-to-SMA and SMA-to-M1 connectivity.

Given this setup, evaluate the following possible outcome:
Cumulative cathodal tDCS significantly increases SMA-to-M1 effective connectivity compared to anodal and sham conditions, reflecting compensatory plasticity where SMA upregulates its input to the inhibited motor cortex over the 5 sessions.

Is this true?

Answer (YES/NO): YES